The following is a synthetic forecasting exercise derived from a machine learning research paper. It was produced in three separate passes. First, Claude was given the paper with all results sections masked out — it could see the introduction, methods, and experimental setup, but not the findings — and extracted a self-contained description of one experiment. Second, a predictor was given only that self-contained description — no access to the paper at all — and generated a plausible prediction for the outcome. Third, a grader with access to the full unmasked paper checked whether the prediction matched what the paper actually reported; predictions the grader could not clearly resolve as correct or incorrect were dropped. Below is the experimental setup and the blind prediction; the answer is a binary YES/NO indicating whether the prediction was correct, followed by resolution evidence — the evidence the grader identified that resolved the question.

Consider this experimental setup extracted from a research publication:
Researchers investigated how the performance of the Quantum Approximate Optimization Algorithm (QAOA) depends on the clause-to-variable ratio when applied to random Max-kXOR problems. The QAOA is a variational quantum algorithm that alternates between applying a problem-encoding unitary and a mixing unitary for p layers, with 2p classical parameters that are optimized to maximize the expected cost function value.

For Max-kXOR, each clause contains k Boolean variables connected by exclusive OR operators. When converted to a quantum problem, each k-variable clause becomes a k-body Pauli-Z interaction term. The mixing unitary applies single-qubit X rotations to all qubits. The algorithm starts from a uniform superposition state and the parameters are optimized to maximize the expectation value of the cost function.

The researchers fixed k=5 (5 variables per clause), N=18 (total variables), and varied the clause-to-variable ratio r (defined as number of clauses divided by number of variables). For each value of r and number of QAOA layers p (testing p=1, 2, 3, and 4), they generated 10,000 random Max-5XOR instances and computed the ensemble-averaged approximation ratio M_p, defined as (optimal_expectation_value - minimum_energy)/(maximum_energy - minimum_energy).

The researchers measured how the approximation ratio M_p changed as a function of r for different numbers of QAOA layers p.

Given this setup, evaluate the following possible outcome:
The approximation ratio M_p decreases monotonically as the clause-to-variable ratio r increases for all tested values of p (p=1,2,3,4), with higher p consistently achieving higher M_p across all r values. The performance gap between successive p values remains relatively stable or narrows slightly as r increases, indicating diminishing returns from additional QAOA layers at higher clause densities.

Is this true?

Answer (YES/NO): NO